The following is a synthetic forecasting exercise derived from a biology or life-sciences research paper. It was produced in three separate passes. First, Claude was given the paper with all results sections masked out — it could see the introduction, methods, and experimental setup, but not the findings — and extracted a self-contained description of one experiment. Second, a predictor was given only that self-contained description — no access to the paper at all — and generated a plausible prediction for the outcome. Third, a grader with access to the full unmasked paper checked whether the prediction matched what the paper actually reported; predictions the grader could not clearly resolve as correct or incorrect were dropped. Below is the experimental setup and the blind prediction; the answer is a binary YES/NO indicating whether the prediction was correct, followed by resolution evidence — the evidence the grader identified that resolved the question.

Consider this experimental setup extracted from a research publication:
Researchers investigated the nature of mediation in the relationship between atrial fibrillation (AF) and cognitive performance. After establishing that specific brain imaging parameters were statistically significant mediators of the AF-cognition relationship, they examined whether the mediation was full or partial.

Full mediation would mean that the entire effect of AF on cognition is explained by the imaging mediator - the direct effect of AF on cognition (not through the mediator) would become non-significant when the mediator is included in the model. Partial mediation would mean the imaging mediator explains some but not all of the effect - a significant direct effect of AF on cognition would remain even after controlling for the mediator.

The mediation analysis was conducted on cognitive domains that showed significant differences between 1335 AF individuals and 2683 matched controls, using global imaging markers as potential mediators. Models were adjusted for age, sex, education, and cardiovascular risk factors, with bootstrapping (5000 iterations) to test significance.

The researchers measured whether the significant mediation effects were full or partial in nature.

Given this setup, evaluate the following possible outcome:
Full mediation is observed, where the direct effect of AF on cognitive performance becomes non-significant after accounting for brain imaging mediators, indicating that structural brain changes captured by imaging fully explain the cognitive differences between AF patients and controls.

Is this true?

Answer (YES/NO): NO